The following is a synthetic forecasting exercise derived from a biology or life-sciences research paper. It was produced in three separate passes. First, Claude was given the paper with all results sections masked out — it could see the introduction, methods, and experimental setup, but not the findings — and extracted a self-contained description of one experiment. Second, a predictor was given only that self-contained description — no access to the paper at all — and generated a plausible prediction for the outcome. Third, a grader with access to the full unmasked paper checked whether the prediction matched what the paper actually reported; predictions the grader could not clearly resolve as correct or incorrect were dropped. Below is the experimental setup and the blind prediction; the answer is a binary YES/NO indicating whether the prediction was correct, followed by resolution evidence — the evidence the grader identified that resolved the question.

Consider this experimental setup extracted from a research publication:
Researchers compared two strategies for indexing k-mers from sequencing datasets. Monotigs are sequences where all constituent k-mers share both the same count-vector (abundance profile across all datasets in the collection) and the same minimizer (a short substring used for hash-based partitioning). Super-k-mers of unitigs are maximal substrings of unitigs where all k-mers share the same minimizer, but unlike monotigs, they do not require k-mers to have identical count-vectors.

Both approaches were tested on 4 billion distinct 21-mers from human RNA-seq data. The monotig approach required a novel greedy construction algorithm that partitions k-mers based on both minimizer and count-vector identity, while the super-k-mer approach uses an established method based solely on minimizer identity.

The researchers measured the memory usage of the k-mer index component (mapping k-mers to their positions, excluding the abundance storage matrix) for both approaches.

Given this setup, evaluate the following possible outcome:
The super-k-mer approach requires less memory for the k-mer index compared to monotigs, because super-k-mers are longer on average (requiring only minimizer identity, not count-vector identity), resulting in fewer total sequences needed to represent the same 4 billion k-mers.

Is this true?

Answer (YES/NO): NO